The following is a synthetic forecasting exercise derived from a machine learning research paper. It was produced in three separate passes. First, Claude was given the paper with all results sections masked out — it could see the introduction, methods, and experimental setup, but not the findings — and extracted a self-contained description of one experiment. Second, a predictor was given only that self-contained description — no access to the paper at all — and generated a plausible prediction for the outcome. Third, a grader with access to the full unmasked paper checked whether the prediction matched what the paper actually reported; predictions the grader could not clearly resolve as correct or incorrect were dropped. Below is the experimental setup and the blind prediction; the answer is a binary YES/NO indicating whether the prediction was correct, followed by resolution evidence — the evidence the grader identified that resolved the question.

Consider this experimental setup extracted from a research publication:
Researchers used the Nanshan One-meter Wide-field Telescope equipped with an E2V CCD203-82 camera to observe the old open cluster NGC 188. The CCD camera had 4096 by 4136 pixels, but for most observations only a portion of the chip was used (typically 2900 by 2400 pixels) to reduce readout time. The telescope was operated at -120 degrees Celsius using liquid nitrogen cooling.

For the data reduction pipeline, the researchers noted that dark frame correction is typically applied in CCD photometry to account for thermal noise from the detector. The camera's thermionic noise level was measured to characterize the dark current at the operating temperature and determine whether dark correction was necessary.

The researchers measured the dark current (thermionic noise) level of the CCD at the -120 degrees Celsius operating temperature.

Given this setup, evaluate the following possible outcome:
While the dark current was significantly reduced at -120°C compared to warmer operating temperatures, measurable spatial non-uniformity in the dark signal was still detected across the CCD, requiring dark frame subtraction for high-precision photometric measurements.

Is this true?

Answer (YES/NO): NO